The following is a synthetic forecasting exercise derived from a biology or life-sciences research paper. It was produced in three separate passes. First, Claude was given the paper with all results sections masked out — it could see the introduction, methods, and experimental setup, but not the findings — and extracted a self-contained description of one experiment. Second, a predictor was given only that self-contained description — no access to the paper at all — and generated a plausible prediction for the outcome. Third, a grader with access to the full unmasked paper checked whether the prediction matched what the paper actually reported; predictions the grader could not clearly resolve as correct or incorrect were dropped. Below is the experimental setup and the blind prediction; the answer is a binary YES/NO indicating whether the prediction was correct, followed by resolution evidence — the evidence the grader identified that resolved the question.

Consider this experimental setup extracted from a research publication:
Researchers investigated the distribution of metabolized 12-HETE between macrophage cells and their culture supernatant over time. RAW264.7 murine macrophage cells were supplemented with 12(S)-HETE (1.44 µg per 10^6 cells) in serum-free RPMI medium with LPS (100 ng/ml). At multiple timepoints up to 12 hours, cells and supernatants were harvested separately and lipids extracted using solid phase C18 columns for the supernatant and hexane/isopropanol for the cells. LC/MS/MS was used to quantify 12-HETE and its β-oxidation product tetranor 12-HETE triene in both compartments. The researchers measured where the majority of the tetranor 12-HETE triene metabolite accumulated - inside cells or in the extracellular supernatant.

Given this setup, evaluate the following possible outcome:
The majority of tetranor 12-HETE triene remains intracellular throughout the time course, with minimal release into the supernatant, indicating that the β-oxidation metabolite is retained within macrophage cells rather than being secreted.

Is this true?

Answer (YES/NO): NO